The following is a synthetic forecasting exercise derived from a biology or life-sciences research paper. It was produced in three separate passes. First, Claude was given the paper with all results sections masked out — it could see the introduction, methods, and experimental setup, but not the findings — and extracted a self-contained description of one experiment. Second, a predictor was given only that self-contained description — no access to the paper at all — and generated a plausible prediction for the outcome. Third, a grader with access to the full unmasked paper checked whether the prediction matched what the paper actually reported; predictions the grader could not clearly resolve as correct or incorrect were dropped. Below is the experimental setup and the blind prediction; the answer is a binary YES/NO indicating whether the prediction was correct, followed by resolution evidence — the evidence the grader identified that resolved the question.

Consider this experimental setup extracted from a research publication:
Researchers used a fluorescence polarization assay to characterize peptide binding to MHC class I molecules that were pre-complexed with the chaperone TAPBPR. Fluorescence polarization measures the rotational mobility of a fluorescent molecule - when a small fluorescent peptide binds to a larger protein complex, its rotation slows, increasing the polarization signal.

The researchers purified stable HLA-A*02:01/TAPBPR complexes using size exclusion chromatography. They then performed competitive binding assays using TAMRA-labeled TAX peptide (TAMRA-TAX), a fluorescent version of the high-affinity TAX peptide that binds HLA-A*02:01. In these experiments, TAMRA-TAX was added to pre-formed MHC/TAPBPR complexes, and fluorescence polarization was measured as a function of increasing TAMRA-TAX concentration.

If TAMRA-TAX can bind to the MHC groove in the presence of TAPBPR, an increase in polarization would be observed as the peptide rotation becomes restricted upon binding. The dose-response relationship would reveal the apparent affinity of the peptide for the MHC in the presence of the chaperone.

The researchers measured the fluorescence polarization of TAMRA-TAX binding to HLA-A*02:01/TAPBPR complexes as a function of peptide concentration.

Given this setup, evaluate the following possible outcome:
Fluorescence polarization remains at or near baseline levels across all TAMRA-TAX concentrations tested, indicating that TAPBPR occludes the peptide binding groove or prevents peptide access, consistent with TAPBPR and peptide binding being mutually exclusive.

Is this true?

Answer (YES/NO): NO